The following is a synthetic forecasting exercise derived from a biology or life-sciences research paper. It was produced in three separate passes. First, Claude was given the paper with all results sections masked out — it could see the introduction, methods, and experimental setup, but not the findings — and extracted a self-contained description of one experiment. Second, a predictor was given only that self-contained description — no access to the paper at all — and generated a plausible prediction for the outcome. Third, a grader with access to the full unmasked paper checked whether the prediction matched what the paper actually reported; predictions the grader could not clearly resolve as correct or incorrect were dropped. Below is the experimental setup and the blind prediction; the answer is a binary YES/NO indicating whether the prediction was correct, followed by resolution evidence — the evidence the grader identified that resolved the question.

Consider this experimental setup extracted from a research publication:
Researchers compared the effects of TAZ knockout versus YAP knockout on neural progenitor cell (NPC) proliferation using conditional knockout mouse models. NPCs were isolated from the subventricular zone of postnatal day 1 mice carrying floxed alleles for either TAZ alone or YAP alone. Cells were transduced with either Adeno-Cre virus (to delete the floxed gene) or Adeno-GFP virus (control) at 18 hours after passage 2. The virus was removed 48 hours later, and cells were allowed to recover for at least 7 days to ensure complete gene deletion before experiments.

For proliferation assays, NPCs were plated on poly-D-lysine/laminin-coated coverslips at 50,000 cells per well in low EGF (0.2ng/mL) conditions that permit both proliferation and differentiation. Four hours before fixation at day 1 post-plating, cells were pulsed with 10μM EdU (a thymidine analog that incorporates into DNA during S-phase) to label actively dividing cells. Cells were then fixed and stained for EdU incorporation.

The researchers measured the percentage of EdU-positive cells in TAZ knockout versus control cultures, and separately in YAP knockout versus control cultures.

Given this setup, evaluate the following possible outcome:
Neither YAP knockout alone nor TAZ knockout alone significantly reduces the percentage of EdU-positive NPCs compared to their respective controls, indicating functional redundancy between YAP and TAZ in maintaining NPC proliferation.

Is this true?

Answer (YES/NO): NO